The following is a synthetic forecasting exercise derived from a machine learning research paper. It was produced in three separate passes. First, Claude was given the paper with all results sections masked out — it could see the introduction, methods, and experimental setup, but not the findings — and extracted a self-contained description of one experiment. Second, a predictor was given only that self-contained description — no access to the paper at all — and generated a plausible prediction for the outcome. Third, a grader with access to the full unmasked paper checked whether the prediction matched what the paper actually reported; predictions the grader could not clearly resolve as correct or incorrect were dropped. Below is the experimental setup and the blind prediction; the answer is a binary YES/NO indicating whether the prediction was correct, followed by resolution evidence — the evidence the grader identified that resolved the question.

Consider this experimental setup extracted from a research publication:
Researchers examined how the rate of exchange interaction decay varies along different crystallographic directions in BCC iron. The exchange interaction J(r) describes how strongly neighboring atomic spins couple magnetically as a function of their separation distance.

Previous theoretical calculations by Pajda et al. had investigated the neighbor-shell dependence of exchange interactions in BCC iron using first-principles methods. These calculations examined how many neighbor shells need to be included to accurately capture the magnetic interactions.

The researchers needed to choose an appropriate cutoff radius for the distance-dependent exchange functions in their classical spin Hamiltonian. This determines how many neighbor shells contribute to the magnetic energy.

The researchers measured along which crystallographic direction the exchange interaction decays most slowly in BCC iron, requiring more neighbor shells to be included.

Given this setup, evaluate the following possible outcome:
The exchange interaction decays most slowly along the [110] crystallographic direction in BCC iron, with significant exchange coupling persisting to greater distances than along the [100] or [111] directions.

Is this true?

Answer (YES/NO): NO